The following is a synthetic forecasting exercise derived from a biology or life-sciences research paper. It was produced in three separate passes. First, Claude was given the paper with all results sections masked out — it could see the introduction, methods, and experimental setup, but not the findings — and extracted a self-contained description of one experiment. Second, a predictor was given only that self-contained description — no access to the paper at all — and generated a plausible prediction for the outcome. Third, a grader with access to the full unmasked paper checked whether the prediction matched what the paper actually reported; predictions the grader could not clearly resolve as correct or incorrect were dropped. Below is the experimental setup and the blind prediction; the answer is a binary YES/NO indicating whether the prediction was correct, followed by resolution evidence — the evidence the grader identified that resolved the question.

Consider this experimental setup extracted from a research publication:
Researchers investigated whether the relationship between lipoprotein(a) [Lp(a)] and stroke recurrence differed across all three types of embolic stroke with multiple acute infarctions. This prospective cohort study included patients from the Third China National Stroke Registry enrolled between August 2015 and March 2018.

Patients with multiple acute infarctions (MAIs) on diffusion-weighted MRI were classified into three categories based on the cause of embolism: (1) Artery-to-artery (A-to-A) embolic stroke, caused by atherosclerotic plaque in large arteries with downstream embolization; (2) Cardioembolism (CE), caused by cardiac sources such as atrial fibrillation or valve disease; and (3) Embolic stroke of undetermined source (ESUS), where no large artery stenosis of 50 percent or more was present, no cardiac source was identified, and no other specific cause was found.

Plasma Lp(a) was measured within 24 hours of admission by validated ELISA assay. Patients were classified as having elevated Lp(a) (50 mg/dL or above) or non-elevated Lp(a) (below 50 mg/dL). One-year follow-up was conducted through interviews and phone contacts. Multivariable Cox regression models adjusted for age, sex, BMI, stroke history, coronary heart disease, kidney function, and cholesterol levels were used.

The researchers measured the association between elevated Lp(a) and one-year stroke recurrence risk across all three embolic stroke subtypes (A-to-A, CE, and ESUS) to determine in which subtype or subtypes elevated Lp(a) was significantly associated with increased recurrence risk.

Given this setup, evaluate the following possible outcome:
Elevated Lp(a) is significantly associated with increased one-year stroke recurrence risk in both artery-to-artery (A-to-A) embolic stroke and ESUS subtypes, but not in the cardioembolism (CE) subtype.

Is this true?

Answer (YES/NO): NO